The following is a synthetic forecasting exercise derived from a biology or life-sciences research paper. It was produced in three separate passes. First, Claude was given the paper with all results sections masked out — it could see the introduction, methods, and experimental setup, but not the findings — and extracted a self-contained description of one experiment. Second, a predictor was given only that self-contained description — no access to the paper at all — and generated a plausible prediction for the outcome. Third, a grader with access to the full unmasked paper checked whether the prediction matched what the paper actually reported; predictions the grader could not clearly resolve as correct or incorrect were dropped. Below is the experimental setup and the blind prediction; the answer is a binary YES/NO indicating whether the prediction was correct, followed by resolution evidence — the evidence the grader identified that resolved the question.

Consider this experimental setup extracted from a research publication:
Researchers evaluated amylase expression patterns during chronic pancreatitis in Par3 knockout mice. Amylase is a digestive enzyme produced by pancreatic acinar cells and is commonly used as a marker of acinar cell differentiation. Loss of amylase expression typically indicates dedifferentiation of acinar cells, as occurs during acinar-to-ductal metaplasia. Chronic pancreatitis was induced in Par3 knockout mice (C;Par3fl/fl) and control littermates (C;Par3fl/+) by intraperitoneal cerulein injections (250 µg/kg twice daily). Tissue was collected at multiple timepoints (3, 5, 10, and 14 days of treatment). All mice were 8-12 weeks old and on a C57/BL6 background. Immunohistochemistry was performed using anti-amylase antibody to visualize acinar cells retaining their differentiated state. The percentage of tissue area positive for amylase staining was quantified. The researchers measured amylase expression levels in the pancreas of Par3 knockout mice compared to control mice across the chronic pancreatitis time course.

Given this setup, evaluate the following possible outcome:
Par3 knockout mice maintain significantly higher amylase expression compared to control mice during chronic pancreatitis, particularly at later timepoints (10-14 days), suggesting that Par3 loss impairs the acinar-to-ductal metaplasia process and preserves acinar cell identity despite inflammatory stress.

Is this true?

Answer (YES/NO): NO